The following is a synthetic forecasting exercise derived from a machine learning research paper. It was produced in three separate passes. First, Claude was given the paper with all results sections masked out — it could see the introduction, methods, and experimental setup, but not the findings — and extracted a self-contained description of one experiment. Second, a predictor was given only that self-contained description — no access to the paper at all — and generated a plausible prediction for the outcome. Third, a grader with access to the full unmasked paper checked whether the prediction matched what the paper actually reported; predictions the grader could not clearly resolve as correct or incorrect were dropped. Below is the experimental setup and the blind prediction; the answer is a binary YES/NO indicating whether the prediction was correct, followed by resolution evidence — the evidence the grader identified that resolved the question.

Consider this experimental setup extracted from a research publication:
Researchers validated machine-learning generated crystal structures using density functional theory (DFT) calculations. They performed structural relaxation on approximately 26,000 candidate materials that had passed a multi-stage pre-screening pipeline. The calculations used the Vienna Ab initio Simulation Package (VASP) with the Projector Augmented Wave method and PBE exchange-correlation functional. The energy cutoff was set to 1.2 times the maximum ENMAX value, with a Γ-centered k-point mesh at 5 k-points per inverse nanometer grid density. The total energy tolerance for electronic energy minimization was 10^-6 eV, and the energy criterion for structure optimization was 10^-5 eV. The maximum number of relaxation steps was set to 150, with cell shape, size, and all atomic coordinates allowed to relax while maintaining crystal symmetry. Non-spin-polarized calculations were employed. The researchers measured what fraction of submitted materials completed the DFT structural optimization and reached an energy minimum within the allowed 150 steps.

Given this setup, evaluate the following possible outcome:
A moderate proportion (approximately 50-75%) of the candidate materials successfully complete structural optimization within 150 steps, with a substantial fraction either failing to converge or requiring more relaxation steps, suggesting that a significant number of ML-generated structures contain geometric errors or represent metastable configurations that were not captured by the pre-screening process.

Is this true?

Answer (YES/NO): YES